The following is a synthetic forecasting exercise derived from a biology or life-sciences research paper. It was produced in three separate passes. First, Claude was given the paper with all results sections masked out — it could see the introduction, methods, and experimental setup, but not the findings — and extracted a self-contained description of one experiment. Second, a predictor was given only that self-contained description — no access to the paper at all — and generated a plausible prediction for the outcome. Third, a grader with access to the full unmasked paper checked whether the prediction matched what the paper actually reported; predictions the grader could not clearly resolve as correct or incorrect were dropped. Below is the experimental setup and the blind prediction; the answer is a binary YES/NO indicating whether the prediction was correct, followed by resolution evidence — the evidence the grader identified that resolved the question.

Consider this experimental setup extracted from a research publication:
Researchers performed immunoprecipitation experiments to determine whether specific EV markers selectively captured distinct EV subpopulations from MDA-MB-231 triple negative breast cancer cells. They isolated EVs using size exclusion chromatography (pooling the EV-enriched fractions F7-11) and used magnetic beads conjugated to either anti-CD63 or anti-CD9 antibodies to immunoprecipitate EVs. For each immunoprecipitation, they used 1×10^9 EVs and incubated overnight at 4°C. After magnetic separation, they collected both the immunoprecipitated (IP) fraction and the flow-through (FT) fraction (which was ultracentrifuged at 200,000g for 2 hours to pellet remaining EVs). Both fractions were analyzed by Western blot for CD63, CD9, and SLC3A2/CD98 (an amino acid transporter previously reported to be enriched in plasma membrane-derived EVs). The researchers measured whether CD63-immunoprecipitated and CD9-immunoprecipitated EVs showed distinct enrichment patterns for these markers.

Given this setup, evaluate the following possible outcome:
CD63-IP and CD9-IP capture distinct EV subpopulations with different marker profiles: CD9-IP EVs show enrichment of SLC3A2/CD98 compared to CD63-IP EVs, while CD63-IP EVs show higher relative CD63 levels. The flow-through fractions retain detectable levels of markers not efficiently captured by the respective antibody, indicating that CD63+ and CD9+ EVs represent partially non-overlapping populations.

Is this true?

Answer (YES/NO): YES